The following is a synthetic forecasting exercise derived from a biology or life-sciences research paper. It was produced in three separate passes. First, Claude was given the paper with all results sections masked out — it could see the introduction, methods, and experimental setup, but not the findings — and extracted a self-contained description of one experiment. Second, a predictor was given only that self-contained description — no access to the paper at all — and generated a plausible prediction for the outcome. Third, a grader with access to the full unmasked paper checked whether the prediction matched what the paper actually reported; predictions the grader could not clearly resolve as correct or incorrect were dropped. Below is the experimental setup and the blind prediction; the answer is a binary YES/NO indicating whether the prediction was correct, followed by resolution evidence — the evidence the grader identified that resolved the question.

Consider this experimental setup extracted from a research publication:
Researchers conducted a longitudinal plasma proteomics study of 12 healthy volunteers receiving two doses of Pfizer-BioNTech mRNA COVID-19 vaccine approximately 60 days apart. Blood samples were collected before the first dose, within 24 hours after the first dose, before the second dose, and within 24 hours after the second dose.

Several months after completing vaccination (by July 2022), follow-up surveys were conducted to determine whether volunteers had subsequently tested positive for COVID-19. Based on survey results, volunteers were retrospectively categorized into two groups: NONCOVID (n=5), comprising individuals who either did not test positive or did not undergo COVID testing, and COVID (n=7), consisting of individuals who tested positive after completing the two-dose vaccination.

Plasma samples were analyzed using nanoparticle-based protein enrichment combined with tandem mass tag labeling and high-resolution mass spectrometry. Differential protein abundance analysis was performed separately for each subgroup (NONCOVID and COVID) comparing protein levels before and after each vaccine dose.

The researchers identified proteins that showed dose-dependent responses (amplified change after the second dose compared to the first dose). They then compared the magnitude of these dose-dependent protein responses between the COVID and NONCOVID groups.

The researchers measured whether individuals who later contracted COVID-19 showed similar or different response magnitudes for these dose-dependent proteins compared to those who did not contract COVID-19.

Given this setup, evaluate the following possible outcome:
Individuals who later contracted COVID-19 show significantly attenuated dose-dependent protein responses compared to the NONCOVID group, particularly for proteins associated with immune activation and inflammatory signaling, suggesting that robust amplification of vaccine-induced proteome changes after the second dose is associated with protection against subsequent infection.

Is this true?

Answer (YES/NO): YES